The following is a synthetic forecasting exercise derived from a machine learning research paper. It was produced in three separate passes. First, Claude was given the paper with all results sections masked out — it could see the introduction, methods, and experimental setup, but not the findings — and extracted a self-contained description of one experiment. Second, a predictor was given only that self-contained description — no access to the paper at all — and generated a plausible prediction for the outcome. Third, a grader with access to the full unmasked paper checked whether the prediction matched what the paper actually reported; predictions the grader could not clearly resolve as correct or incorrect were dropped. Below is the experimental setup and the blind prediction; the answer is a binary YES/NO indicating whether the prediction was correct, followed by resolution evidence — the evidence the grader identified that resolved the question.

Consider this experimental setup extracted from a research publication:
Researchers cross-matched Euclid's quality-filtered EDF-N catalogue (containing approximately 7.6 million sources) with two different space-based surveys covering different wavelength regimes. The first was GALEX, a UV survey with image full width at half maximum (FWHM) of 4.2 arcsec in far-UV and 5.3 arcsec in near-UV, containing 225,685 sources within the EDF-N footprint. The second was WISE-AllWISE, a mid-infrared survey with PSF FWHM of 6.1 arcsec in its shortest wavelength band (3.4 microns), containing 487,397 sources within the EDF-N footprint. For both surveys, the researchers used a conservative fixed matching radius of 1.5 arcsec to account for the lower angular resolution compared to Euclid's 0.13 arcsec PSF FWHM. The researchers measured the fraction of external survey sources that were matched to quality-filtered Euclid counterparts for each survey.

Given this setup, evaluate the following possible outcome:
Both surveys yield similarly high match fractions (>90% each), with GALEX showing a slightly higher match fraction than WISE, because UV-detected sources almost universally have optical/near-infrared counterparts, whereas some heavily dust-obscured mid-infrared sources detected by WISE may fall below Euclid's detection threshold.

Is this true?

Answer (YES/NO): NO